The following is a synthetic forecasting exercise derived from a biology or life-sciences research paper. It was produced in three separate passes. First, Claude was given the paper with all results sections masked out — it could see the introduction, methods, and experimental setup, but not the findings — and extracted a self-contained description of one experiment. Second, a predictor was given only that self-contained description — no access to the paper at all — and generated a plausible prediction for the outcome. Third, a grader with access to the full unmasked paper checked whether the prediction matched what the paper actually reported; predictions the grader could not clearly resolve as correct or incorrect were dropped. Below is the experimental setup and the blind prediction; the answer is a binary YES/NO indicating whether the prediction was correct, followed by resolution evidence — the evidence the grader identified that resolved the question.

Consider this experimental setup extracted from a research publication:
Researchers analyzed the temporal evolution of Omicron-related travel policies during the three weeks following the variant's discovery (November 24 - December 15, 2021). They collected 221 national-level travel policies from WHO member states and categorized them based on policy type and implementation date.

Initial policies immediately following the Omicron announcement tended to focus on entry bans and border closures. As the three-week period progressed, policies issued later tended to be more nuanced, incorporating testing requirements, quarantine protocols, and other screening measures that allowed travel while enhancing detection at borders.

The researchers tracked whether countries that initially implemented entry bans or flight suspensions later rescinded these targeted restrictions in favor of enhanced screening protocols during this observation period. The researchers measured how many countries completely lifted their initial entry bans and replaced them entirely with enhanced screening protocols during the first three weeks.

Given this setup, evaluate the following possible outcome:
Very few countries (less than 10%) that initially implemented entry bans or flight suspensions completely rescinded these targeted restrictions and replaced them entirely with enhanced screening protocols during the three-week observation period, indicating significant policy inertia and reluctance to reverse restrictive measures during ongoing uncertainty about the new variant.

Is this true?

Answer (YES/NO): YES